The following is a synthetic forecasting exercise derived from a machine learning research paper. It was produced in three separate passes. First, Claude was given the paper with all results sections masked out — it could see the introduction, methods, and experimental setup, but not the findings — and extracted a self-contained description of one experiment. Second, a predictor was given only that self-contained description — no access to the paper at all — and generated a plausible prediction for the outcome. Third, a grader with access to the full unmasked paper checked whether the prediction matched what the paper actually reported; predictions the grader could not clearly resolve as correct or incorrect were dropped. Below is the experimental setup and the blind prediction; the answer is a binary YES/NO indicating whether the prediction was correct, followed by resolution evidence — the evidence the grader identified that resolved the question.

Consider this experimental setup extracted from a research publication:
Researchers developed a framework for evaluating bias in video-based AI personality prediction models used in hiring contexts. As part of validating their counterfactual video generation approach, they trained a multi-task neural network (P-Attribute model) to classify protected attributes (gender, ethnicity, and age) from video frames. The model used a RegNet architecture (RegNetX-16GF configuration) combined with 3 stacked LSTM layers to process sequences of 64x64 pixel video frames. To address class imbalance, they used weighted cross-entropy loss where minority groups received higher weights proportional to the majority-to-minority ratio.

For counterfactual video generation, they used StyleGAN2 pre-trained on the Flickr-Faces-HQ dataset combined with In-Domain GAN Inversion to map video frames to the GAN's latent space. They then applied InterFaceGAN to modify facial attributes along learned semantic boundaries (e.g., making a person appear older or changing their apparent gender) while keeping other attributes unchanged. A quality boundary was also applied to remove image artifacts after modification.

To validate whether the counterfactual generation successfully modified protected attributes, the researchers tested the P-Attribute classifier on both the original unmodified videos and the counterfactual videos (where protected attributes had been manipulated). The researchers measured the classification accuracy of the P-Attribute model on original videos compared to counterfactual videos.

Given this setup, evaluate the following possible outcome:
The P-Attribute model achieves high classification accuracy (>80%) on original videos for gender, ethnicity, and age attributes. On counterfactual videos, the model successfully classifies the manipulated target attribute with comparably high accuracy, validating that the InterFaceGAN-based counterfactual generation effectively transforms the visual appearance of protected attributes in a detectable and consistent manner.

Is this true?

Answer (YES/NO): NO